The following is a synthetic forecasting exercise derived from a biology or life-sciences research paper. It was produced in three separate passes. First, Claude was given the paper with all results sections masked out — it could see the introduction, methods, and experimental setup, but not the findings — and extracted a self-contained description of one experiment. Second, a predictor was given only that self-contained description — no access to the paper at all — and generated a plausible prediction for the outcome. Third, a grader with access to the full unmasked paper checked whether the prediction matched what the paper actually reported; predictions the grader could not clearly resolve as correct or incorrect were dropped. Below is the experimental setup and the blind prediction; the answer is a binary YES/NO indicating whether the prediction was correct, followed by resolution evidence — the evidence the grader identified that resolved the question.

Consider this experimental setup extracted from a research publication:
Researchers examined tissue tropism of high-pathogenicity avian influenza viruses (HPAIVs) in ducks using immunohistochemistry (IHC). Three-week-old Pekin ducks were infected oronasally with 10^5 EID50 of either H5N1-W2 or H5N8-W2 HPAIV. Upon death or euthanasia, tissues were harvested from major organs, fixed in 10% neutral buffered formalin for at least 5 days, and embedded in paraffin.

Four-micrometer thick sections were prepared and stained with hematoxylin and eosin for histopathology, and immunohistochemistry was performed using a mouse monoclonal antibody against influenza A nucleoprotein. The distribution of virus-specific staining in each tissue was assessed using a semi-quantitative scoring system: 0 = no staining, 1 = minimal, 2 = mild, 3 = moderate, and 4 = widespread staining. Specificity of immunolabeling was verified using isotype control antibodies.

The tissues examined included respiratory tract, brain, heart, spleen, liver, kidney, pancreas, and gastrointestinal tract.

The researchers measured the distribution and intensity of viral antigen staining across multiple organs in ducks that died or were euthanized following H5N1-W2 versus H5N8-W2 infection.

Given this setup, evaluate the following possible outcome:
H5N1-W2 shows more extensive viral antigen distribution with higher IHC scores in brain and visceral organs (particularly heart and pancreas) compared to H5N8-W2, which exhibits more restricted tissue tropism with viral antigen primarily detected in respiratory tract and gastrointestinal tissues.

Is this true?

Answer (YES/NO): NO